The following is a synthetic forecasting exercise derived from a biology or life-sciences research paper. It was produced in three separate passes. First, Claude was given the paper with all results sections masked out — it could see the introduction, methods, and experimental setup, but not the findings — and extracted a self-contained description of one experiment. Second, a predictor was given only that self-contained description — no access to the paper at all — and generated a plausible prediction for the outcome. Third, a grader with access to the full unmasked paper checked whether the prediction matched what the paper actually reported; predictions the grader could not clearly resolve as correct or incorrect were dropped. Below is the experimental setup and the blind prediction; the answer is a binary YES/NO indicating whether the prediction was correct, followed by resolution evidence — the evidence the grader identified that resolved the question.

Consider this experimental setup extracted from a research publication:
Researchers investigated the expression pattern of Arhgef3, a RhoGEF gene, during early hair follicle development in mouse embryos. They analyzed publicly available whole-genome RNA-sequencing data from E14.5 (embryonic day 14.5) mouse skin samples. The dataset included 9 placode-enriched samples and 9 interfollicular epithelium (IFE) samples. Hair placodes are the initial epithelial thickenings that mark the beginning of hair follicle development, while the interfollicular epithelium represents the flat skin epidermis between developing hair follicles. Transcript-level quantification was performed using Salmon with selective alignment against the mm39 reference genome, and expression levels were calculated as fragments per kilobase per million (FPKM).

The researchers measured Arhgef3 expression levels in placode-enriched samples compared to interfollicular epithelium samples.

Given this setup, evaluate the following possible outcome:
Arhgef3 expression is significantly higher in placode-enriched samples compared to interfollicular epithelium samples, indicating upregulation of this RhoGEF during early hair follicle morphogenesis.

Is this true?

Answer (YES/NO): YES